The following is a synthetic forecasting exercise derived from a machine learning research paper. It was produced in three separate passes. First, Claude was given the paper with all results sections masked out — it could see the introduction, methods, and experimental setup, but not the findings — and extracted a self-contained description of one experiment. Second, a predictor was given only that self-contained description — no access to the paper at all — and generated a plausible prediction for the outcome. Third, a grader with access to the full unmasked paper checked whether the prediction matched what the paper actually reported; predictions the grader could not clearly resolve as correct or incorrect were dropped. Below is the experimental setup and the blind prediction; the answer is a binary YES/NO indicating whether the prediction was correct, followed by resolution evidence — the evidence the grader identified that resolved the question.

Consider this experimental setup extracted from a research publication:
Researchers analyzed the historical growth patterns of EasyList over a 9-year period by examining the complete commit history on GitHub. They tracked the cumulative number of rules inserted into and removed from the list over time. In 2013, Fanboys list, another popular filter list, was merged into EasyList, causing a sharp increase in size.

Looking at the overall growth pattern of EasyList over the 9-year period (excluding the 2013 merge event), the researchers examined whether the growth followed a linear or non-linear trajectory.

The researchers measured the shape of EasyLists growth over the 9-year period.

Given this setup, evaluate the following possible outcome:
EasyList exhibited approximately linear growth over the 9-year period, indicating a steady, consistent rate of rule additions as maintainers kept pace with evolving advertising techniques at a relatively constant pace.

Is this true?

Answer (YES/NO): YES